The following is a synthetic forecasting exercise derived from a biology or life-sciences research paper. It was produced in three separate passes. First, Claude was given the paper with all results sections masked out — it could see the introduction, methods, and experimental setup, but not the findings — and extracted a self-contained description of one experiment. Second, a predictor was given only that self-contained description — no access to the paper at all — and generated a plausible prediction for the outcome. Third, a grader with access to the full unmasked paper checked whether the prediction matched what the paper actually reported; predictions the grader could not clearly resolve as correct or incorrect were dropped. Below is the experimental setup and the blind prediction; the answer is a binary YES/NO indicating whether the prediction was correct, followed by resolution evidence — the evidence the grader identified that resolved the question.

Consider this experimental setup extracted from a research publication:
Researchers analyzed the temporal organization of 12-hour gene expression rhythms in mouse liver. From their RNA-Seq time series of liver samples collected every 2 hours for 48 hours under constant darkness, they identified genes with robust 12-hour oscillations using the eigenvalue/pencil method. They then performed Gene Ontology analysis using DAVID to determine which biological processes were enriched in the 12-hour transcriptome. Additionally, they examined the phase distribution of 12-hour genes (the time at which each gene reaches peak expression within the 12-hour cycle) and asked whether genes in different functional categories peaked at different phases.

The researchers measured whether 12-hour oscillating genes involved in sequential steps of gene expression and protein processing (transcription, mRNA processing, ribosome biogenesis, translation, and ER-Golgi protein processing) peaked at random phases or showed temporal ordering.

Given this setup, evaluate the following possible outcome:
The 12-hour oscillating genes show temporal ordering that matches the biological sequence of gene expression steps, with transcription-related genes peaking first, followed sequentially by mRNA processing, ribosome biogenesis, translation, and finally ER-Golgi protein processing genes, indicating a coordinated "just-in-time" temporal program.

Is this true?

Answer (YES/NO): YES